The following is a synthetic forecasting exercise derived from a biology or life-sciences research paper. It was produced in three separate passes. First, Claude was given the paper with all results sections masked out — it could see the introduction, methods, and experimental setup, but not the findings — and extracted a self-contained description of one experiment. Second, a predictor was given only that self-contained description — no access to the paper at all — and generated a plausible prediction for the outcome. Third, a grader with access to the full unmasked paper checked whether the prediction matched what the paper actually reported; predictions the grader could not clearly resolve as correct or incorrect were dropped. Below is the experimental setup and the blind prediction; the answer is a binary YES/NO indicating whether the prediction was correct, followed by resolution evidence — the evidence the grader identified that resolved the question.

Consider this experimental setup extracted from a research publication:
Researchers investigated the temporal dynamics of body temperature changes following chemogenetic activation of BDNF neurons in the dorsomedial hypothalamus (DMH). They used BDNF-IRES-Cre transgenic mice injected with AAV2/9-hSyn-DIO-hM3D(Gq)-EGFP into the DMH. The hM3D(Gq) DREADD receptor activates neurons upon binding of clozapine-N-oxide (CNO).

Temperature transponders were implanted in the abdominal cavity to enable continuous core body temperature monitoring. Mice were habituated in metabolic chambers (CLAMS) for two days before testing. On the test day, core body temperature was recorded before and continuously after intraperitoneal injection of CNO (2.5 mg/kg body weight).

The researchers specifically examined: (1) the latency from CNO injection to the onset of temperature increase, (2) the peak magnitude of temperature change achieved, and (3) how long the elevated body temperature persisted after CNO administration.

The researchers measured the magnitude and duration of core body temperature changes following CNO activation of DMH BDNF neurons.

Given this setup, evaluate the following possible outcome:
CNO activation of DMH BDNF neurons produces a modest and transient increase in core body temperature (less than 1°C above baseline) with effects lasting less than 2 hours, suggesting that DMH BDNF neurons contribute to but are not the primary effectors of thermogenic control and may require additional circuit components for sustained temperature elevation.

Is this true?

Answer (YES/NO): NO